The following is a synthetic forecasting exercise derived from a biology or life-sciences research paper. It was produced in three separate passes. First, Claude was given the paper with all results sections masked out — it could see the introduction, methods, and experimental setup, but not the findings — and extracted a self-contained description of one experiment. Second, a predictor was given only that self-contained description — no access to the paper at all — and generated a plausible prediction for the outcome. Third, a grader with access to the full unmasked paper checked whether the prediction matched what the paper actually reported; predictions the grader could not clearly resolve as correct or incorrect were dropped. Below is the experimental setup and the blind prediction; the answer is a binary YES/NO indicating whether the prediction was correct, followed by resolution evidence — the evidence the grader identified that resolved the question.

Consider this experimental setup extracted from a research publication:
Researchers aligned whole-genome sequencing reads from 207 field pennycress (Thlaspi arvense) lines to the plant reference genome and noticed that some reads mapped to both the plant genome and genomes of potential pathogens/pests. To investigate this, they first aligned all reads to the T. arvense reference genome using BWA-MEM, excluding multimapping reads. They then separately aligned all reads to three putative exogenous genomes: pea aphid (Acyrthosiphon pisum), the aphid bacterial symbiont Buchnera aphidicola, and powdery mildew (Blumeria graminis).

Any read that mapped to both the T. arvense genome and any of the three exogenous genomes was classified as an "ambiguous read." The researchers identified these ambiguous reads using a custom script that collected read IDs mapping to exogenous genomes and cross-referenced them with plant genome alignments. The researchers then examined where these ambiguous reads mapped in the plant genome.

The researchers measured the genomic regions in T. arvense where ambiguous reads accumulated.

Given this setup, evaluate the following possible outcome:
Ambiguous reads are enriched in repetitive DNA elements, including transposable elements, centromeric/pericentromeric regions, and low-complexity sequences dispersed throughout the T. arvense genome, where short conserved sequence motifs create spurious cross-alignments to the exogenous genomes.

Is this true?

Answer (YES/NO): NO